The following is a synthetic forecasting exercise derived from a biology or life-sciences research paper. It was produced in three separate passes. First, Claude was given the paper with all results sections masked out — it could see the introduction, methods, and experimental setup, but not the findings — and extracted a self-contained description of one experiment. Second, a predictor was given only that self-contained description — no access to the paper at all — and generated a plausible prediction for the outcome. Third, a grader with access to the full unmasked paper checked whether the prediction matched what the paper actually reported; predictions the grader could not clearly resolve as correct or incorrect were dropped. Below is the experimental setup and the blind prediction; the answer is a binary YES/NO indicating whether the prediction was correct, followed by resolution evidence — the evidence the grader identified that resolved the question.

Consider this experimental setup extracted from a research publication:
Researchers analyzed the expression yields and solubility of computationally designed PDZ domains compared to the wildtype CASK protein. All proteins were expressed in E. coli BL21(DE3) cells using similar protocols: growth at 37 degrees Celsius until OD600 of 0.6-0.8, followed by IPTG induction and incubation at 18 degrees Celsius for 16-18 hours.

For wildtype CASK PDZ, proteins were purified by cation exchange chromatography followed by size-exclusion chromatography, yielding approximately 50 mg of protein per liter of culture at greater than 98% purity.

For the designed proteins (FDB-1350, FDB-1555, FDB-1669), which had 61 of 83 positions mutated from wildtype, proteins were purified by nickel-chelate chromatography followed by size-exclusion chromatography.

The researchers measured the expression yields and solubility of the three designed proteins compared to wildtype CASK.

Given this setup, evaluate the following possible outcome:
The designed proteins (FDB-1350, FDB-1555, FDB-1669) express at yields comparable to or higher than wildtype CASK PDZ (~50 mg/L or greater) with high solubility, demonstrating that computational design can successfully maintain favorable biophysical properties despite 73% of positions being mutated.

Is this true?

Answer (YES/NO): NO